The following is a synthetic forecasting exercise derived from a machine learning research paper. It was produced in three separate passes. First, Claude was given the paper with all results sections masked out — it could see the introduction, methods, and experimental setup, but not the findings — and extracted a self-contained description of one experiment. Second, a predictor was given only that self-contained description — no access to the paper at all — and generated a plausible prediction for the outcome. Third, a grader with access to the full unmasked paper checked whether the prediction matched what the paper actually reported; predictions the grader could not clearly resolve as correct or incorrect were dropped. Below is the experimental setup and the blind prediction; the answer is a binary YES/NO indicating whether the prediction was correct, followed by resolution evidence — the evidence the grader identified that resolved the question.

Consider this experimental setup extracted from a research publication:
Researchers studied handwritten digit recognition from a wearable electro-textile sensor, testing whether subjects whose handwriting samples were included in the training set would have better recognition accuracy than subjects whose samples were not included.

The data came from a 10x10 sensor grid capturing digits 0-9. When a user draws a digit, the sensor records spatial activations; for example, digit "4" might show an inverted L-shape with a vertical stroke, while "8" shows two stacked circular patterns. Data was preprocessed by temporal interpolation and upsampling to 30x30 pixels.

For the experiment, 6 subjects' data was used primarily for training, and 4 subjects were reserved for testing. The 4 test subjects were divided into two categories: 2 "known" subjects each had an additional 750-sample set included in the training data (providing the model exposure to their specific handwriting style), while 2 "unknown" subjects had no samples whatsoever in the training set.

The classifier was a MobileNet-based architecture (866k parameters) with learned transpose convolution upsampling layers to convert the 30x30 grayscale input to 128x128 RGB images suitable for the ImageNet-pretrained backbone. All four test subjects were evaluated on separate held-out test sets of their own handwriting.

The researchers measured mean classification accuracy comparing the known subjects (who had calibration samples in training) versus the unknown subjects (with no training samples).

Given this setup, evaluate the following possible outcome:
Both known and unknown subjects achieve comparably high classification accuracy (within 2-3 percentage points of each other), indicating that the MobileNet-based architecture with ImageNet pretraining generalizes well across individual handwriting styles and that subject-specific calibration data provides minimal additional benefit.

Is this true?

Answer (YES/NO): NO